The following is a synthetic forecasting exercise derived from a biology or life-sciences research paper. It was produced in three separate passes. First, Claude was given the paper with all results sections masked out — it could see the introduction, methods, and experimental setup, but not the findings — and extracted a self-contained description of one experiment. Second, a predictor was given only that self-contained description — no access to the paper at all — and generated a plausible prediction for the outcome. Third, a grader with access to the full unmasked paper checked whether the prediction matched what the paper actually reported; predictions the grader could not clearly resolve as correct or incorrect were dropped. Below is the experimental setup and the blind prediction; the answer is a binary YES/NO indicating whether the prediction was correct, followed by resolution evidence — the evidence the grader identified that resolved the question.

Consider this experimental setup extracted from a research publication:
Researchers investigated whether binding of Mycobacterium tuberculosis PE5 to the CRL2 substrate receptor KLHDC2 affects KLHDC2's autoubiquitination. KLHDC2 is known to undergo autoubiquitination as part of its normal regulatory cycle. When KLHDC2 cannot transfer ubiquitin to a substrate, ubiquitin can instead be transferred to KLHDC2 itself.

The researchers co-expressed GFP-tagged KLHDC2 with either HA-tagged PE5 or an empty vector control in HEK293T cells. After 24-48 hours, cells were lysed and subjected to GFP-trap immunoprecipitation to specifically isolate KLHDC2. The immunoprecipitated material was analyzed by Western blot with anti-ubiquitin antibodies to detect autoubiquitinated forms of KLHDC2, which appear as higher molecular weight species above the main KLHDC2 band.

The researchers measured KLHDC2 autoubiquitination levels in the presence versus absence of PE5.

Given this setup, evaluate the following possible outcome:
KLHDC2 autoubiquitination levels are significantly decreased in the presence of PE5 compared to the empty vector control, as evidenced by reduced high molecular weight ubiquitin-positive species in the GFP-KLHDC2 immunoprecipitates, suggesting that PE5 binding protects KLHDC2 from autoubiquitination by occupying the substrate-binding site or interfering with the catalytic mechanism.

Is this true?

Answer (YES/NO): NO